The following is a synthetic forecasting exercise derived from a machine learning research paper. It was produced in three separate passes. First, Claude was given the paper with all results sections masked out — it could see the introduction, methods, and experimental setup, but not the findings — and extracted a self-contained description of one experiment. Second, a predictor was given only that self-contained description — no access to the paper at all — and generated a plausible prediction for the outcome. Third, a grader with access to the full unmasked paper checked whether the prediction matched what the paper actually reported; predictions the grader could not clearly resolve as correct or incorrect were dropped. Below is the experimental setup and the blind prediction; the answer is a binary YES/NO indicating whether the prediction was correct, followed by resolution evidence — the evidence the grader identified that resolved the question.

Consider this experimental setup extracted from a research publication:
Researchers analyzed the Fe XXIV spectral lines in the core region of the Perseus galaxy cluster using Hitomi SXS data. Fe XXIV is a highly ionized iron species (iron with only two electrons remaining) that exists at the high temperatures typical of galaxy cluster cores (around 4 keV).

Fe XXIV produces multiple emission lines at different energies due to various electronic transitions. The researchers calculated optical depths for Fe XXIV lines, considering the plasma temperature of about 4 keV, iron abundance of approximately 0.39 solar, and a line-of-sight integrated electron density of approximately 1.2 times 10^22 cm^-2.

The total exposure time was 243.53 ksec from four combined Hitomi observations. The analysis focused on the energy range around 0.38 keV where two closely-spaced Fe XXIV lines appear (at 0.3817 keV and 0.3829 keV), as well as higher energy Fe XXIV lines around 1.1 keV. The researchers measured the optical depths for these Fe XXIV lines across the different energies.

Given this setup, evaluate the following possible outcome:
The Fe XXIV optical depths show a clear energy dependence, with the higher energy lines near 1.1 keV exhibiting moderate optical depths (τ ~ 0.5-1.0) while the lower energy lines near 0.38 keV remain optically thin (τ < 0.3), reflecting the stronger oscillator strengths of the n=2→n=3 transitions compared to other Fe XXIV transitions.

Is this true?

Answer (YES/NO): NO